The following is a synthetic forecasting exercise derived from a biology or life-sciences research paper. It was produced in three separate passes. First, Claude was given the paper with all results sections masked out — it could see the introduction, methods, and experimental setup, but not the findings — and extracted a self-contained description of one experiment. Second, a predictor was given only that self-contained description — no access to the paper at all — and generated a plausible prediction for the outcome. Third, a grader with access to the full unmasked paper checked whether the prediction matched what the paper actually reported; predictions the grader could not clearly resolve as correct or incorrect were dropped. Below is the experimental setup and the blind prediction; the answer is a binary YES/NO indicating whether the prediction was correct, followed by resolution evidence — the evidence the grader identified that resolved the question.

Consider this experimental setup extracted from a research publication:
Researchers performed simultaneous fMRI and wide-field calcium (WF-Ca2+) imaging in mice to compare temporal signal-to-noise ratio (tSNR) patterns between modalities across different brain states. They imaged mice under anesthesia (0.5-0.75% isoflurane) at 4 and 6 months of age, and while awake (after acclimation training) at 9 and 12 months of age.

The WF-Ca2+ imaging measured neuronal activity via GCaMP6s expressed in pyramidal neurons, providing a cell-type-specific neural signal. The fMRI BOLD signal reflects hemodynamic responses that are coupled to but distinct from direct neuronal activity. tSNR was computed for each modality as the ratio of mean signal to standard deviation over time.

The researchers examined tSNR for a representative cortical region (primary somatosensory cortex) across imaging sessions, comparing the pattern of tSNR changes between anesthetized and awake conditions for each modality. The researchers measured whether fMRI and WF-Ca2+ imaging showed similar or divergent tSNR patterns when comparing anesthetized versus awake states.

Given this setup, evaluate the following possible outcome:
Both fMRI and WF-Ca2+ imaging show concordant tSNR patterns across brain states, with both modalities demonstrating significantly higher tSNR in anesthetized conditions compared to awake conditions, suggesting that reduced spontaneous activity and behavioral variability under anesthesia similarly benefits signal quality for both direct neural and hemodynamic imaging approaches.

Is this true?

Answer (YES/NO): NO